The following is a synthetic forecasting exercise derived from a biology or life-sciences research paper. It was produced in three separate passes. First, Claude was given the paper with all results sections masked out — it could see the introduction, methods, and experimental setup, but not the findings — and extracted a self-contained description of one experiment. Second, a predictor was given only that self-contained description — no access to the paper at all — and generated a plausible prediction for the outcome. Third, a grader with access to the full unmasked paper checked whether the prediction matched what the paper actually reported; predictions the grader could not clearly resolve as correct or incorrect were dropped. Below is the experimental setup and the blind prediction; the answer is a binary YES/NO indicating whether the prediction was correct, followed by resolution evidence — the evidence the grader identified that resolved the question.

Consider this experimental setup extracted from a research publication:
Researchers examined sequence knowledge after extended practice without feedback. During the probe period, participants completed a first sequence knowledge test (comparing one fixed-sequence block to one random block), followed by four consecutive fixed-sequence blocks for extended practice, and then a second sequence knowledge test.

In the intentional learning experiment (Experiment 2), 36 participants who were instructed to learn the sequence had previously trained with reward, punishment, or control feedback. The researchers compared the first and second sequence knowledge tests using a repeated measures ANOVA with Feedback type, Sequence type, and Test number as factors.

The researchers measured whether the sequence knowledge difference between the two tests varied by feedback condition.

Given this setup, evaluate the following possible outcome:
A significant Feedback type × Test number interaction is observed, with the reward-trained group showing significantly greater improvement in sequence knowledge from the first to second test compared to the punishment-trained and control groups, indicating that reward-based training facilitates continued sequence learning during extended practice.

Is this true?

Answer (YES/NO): NO